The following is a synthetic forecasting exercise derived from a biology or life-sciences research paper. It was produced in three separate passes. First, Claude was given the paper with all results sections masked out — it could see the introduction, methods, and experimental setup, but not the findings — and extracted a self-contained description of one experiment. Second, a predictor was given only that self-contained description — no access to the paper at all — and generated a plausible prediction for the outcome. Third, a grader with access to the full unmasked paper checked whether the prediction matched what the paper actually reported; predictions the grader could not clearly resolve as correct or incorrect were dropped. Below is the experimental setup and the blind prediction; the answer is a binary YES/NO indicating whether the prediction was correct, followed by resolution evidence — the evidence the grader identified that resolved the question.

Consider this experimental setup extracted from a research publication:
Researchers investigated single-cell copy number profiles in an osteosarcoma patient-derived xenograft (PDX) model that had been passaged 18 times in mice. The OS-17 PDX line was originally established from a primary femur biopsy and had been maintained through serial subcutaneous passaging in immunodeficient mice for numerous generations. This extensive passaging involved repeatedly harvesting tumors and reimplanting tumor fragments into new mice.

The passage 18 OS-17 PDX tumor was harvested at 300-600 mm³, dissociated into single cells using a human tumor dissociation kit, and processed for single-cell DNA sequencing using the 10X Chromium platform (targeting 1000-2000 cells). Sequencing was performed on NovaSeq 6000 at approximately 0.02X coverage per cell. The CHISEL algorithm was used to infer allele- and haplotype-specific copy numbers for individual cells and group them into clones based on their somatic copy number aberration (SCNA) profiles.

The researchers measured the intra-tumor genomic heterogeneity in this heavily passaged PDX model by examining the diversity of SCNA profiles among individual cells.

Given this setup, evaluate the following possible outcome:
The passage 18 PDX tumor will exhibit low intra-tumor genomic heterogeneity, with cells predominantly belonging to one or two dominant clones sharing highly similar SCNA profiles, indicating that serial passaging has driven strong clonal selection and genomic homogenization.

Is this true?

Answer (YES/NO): NO